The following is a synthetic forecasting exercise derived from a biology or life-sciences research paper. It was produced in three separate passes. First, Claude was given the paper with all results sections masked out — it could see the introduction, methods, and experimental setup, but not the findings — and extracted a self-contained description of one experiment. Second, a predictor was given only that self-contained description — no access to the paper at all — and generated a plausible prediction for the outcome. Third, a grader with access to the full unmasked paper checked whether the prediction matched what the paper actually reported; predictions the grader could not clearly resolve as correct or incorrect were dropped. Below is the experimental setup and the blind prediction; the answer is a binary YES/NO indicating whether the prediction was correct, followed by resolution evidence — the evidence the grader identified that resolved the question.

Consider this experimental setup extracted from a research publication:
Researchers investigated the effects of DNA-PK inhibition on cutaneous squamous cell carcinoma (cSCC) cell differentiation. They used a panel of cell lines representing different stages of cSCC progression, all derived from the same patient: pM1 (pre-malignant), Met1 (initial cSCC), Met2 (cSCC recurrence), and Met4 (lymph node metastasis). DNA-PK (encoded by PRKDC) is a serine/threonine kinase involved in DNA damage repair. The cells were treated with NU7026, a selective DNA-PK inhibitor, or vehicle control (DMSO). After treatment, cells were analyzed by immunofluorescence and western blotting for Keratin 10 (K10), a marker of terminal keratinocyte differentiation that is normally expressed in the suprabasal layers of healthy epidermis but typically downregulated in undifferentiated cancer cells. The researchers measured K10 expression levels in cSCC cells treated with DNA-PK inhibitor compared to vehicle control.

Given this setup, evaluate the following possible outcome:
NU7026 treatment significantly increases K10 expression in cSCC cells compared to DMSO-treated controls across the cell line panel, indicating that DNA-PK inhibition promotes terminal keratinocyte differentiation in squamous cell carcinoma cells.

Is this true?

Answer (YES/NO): NO